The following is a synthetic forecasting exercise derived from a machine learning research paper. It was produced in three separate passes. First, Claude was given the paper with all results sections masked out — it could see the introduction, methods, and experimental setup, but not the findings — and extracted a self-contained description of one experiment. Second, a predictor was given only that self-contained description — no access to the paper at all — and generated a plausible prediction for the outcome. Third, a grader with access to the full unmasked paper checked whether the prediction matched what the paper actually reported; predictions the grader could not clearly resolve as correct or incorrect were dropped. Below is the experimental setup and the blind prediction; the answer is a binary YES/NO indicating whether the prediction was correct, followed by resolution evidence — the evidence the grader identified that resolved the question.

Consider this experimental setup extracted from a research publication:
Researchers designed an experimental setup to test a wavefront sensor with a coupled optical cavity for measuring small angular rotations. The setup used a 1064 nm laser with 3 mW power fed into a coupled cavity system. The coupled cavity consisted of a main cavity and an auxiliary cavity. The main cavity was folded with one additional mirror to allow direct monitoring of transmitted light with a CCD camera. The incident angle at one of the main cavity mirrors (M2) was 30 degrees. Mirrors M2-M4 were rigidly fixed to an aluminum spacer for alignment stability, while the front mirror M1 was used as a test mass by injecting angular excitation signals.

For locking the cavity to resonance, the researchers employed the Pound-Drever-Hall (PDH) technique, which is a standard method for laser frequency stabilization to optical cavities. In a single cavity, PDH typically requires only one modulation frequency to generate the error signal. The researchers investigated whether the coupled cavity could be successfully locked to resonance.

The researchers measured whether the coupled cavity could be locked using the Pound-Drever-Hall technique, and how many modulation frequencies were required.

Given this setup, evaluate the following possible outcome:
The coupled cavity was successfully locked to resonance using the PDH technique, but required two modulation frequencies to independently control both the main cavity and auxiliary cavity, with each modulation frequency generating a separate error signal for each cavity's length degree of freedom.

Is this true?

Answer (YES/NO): YES